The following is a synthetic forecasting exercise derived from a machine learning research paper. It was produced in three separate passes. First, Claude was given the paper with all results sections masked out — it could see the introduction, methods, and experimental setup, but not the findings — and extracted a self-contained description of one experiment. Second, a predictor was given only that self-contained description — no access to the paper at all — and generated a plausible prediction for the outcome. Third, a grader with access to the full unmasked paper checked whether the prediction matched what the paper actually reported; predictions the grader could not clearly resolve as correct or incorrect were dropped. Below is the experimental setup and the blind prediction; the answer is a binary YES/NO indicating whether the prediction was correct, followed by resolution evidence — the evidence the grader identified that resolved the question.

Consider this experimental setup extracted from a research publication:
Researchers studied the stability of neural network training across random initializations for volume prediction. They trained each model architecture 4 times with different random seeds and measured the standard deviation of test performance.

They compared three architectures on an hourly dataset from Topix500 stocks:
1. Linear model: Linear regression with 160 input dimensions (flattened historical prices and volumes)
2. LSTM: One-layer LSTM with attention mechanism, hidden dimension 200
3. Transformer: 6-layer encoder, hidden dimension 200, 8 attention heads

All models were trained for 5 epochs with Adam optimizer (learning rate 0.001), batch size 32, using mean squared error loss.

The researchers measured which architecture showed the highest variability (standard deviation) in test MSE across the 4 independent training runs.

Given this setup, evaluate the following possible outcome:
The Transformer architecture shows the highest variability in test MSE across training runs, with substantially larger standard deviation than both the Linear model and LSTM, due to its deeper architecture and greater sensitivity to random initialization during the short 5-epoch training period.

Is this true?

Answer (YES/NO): NO